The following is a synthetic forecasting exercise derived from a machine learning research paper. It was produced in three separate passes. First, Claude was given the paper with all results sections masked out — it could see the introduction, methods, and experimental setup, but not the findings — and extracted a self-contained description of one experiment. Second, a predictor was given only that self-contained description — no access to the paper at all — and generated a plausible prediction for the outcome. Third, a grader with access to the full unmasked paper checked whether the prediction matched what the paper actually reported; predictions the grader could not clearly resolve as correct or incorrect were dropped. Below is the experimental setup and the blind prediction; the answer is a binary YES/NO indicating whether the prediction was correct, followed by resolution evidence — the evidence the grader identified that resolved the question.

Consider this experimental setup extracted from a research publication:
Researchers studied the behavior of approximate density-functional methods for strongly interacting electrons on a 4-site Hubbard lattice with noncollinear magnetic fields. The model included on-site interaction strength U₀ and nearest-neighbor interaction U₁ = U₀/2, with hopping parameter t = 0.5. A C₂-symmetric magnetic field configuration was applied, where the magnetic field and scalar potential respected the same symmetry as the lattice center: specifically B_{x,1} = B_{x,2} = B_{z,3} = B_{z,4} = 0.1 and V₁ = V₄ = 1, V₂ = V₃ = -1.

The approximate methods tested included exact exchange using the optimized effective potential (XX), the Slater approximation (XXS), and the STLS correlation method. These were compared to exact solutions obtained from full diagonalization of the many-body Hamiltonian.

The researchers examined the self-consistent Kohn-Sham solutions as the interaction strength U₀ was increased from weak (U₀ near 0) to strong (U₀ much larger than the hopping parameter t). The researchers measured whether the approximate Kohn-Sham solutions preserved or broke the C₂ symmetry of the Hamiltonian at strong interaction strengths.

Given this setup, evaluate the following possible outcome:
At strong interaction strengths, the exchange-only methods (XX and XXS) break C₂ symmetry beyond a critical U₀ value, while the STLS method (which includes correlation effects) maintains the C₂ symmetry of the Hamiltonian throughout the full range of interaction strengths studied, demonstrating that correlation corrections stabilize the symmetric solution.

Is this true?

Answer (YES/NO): NO